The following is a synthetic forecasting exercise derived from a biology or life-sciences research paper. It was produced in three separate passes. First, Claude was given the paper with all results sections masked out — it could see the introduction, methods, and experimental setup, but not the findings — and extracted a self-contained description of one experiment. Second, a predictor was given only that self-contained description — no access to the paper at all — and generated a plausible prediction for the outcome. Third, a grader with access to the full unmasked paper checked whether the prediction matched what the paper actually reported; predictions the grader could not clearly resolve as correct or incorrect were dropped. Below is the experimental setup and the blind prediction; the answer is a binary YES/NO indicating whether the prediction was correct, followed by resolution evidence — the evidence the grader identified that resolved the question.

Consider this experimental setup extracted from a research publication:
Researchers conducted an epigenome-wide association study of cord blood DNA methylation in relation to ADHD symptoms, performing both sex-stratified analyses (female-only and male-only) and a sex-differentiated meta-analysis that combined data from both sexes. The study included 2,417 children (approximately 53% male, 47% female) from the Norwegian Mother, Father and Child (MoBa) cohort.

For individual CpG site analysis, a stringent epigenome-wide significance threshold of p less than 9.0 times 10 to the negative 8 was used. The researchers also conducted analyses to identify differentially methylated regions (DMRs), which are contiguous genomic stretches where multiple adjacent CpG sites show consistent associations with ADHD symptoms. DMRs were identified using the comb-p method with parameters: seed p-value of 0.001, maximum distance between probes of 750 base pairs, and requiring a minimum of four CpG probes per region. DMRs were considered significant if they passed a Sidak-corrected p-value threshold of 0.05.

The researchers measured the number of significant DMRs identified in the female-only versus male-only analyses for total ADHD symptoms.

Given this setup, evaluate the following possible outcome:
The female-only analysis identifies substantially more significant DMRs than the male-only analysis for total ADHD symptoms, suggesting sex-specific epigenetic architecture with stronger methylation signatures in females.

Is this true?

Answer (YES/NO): YES